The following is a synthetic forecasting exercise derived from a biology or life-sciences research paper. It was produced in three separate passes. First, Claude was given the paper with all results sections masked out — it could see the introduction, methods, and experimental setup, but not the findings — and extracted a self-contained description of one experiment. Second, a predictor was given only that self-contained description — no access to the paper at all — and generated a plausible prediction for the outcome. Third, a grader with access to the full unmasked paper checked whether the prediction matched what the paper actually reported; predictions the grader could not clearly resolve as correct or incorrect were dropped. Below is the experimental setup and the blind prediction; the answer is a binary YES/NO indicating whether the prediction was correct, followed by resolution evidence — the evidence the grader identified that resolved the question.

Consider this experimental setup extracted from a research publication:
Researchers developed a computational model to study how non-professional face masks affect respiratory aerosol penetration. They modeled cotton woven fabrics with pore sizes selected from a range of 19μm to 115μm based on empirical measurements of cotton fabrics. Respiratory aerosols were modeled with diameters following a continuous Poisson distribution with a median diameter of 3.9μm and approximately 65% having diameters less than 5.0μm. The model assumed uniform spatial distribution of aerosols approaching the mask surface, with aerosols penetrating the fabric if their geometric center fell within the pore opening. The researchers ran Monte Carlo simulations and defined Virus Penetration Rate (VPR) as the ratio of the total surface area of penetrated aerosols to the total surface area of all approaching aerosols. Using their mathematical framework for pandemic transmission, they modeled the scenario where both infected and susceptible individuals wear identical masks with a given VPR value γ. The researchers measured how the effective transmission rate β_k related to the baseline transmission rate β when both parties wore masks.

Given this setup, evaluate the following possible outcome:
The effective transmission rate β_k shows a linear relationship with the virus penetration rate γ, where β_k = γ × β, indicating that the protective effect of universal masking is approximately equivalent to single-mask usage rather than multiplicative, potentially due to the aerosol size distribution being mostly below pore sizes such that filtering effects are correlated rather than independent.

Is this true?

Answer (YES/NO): NO